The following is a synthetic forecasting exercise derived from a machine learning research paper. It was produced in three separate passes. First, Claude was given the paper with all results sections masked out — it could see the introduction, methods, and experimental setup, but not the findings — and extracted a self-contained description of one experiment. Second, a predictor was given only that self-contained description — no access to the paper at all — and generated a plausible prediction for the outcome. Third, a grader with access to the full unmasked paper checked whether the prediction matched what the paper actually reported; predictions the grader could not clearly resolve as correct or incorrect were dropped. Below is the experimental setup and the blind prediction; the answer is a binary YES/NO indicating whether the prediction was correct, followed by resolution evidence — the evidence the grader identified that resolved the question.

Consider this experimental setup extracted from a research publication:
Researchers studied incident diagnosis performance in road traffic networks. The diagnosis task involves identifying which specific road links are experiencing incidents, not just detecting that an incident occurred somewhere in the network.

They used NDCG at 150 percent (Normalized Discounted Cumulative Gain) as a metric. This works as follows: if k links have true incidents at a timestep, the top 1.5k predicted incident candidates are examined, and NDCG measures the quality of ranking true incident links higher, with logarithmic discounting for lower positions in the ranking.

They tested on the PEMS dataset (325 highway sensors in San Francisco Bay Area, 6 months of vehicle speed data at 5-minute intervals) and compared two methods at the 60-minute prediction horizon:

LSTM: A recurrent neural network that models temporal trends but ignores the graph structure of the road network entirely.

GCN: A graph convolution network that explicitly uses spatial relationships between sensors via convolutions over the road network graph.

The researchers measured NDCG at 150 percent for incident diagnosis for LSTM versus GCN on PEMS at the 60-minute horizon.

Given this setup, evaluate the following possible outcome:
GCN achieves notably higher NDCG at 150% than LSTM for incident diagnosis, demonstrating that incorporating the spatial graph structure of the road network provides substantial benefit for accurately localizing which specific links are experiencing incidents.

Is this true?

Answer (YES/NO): NO